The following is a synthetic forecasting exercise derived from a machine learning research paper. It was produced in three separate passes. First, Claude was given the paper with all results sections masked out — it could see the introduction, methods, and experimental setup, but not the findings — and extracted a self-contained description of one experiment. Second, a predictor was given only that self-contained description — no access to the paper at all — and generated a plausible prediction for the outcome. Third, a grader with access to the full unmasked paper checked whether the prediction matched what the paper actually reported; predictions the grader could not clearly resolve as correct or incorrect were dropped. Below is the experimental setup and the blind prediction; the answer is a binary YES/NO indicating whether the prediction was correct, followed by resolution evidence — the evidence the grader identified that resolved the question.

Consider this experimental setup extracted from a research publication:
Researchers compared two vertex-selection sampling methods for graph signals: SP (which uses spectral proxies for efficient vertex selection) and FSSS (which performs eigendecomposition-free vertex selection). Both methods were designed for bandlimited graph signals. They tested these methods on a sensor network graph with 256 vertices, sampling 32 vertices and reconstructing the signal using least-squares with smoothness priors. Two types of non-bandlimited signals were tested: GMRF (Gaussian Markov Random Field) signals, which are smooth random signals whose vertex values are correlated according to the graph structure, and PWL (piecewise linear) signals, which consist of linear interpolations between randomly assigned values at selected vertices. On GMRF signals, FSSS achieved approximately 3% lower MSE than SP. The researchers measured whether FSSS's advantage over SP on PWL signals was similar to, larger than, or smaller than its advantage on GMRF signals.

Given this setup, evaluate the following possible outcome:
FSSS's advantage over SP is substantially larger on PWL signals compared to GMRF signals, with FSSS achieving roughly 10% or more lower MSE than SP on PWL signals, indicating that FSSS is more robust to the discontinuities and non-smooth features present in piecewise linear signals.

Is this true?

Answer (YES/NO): YES